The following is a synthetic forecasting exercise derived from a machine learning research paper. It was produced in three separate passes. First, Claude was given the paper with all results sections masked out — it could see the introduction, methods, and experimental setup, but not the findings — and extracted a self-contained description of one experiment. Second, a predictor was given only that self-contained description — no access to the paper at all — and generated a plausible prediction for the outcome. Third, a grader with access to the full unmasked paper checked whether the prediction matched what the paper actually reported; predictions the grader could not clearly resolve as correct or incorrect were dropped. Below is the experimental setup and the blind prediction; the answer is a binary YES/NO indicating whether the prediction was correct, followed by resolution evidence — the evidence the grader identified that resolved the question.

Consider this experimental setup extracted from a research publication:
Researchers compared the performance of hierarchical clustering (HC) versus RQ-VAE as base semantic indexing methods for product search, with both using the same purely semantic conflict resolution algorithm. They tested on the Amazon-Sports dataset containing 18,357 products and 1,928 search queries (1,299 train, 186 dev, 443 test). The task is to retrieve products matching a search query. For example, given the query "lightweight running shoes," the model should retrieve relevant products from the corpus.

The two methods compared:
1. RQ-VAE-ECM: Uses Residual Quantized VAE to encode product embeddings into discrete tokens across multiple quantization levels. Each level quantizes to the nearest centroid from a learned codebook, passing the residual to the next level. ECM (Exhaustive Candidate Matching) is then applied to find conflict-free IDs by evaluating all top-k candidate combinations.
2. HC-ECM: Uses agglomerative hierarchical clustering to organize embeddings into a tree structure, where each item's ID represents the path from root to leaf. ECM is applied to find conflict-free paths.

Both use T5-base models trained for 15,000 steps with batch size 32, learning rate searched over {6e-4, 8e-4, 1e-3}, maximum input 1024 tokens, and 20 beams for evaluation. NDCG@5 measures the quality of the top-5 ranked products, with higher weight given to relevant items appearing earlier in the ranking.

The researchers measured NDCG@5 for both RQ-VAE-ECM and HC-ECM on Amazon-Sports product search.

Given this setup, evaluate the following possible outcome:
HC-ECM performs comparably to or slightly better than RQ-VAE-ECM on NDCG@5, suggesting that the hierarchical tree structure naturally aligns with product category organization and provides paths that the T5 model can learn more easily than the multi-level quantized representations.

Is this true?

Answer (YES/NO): NO